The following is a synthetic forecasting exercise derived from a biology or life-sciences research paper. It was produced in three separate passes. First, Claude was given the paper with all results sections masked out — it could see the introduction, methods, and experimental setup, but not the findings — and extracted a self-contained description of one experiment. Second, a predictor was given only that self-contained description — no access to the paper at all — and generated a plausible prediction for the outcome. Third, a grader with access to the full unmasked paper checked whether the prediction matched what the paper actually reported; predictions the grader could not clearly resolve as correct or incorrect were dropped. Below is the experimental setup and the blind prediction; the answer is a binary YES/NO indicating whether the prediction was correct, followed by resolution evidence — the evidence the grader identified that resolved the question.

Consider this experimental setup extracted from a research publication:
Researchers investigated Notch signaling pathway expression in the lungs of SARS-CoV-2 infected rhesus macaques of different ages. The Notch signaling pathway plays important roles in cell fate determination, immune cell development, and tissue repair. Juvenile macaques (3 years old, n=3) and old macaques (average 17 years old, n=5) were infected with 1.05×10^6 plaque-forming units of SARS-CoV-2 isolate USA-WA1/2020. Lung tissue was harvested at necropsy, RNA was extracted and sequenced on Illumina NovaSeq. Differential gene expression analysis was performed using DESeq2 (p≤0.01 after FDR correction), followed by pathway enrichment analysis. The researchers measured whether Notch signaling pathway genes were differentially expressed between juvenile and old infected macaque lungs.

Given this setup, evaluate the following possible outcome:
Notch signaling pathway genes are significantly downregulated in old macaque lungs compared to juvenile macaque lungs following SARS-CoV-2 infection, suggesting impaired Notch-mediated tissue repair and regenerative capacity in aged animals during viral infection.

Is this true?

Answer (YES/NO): NO